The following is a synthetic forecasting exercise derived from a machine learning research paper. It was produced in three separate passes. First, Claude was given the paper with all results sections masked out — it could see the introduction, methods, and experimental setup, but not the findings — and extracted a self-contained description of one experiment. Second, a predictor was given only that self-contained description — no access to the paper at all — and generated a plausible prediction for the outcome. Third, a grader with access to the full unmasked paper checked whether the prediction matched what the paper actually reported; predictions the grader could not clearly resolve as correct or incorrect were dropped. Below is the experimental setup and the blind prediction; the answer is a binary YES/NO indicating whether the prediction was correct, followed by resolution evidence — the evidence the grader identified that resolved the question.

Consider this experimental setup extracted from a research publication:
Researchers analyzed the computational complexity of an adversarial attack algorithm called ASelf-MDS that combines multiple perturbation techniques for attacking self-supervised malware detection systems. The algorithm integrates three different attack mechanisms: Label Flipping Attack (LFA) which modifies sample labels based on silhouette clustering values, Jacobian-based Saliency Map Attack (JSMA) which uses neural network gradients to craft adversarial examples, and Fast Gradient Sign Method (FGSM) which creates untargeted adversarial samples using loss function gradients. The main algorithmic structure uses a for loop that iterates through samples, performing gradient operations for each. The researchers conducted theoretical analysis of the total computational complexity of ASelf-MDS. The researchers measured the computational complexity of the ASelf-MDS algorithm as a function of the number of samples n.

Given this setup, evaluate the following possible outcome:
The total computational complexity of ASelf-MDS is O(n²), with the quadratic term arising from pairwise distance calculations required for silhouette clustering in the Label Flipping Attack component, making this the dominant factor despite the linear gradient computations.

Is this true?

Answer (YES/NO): NO